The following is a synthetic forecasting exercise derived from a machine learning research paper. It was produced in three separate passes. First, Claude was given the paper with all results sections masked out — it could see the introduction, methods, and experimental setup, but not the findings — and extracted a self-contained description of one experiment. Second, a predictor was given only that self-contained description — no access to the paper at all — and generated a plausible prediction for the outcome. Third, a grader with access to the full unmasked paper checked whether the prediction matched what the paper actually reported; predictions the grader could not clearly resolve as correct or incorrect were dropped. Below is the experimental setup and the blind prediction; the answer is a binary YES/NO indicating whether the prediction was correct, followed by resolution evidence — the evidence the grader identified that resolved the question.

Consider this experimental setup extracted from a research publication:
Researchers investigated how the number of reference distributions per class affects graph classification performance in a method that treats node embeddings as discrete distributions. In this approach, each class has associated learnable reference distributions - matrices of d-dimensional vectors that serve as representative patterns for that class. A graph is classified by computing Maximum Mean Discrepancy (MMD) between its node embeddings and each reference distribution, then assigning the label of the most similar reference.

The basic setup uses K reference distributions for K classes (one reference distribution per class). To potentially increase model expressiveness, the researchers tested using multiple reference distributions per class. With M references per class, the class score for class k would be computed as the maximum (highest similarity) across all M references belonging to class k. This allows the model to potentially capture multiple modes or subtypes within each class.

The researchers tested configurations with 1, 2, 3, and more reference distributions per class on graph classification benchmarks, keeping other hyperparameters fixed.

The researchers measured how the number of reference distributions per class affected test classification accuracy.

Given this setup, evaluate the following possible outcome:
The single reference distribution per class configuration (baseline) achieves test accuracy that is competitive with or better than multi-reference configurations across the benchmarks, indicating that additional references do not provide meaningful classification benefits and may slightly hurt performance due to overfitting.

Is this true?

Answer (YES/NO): YES